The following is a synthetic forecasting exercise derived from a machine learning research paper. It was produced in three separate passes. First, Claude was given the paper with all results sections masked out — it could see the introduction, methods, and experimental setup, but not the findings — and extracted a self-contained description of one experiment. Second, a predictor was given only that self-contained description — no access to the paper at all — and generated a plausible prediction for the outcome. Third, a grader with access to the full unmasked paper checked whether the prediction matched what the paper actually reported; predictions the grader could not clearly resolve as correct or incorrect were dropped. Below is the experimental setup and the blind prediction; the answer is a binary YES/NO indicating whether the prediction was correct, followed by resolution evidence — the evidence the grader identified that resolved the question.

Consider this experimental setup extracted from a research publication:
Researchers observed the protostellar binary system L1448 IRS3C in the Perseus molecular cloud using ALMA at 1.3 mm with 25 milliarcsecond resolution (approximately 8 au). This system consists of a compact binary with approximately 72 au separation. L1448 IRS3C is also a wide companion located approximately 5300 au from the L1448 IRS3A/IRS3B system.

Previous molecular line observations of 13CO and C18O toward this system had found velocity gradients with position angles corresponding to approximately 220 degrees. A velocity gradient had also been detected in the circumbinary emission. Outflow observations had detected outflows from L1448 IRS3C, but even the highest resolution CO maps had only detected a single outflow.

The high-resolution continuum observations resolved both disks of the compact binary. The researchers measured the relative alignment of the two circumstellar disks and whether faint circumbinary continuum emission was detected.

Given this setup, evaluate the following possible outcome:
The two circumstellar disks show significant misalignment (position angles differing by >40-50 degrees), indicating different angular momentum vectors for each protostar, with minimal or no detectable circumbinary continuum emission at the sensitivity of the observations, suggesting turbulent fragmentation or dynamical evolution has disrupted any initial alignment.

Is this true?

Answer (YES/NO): NO